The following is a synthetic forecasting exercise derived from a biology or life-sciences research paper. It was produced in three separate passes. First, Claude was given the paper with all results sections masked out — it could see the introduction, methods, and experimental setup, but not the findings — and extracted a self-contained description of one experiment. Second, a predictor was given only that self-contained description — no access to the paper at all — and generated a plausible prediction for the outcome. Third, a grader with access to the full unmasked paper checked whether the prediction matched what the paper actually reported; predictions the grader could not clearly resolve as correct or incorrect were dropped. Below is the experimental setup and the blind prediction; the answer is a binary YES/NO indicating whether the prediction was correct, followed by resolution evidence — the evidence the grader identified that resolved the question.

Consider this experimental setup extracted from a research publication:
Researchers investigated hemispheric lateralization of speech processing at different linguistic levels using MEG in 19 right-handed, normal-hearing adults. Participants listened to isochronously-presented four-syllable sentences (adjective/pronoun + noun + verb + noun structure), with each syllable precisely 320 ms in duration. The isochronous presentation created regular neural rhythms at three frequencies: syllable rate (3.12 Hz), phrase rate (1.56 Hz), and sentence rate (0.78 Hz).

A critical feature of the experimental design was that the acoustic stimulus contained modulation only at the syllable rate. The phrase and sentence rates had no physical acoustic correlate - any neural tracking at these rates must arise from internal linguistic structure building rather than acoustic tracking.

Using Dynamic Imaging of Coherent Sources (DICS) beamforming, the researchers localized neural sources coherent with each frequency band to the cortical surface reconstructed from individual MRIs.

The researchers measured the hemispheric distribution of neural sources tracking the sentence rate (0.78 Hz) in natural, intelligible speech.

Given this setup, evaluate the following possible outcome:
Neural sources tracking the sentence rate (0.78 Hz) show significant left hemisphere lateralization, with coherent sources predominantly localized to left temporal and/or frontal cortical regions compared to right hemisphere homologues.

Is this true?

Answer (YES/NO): YES